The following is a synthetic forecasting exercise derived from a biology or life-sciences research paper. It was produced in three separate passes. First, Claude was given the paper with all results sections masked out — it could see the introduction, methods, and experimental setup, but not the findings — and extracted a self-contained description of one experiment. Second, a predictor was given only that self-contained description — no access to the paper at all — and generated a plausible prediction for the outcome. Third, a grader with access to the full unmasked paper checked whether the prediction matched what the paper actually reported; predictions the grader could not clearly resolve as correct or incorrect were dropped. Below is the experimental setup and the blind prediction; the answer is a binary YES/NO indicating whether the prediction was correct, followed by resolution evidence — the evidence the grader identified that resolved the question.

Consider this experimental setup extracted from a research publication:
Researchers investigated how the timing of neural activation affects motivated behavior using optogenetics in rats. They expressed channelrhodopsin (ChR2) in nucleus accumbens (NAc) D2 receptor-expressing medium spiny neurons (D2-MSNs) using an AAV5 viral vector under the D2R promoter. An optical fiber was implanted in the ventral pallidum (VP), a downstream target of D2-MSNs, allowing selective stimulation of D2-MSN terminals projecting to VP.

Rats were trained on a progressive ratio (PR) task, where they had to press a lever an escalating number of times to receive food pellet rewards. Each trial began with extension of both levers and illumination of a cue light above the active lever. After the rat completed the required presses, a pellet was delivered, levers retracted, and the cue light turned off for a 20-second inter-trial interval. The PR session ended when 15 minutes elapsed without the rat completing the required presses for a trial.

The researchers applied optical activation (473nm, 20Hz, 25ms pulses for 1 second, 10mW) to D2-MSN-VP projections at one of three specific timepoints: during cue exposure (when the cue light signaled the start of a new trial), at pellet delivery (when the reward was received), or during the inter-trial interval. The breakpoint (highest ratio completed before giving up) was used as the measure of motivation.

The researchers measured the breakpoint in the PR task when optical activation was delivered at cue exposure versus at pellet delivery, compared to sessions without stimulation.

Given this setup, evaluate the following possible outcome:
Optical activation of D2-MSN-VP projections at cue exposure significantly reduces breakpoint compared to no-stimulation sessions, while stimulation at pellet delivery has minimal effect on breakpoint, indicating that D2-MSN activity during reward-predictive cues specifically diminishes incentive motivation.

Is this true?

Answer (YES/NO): NO